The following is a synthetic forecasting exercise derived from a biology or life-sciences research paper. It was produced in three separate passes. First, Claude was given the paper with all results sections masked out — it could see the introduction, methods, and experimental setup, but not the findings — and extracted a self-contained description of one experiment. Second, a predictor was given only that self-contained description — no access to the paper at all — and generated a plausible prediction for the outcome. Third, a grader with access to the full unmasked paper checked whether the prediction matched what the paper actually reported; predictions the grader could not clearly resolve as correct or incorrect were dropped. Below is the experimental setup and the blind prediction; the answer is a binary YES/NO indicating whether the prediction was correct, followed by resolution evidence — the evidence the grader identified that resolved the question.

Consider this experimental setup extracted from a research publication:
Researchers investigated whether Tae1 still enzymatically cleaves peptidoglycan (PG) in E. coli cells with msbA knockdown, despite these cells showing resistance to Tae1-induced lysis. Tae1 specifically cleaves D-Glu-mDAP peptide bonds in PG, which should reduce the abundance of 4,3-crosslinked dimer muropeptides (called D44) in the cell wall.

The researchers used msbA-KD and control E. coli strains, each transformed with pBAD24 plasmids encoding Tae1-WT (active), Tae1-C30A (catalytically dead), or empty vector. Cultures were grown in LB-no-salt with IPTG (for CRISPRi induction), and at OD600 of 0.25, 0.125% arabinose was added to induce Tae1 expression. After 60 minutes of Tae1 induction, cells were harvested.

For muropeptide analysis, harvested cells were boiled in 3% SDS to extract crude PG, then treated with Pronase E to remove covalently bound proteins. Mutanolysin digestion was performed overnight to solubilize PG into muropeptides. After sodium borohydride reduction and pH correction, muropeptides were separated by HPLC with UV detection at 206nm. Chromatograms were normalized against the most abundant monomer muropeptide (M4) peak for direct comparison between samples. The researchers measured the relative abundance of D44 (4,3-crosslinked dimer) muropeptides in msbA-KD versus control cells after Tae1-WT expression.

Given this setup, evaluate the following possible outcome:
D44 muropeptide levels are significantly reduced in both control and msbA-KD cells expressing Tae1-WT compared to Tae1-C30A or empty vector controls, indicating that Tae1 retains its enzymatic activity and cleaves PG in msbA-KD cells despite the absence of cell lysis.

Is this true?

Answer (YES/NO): YES